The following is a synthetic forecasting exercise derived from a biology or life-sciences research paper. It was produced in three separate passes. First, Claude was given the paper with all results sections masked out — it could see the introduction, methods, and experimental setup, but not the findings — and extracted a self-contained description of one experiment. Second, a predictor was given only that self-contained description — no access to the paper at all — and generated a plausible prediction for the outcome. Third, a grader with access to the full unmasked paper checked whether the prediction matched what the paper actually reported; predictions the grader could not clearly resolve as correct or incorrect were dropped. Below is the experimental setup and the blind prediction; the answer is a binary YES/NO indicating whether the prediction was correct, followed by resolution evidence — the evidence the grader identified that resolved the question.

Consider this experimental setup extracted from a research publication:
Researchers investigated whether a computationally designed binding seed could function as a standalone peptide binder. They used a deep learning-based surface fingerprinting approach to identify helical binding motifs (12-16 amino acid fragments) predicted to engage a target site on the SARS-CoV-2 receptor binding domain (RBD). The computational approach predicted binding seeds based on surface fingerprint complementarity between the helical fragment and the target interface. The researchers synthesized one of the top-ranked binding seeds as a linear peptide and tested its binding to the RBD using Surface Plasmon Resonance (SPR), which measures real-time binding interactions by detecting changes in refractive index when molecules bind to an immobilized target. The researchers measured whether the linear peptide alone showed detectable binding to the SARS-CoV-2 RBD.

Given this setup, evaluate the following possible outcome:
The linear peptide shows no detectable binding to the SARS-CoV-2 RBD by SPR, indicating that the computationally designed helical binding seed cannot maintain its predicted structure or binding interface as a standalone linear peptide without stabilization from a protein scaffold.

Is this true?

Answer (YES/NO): YES